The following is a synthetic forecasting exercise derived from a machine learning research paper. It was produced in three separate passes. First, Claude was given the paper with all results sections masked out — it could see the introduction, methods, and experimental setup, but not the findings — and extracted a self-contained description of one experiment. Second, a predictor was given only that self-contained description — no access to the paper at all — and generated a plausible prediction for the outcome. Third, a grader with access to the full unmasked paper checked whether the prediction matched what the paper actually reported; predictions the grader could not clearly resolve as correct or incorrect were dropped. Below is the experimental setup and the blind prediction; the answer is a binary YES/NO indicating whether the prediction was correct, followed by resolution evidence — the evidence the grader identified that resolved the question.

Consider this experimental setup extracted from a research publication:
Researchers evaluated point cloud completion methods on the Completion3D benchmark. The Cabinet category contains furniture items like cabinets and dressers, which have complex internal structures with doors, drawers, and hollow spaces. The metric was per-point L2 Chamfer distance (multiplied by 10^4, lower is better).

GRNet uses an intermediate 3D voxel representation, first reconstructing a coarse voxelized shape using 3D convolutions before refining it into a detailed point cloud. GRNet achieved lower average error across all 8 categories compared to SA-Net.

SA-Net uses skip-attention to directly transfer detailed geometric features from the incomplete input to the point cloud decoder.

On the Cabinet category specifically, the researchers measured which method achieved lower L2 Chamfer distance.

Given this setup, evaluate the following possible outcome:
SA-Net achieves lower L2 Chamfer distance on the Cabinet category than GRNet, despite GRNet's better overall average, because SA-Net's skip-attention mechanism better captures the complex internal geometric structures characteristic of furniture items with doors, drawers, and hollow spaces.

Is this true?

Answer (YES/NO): YES